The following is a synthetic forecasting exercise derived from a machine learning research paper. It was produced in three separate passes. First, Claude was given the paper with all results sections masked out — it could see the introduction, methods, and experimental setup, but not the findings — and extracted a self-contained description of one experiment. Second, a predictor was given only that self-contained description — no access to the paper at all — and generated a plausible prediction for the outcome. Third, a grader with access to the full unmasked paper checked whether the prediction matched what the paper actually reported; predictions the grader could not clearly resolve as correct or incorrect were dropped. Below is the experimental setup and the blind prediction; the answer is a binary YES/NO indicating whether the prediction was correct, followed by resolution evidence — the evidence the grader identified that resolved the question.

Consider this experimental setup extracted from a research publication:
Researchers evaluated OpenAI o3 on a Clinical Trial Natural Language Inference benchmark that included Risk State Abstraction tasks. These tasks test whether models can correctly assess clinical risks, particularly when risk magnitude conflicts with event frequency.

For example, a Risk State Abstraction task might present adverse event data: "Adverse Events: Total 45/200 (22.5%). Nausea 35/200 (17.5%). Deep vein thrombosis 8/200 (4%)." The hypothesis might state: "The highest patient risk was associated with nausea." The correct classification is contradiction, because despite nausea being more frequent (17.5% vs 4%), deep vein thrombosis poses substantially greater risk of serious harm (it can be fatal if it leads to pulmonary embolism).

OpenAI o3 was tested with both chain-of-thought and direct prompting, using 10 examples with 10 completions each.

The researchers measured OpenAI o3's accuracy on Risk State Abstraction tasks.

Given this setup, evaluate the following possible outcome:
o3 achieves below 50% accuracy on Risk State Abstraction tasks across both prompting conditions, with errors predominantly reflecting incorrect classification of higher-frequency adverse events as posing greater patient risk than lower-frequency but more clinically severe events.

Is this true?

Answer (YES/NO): YES